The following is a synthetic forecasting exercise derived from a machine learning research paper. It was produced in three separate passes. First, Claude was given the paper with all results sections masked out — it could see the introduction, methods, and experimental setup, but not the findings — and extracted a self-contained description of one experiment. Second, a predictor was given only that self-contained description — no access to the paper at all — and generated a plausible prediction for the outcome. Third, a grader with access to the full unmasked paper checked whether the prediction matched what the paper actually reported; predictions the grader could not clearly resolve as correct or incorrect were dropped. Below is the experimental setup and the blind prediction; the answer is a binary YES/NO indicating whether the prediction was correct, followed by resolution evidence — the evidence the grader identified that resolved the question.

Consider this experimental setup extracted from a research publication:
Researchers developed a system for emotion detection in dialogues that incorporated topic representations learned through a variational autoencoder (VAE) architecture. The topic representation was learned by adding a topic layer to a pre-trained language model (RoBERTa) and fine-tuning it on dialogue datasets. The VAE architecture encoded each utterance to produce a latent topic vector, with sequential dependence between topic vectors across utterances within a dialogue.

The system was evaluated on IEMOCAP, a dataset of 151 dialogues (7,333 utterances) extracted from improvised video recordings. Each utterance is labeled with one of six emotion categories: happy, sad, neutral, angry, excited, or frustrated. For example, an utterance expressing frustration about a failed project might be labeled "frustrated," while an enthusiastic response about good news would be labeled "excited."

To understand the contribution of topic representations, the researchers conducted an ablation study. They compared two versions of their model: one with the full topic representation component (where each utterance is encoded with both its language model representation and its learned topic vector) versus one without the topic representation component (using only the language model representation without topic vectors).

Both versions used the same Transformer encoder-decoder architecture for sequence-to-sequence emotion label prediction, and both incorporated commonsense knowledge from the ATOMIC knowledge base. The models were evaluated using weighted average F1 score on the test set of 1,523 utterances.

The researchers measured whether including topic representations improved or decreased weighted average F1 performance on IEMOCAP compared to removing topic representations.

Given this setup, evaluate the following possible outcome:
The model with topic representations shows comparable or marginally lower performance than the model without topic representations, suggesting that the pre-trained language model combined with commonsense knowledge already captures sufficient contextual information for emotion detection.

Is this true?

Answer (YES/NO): YES